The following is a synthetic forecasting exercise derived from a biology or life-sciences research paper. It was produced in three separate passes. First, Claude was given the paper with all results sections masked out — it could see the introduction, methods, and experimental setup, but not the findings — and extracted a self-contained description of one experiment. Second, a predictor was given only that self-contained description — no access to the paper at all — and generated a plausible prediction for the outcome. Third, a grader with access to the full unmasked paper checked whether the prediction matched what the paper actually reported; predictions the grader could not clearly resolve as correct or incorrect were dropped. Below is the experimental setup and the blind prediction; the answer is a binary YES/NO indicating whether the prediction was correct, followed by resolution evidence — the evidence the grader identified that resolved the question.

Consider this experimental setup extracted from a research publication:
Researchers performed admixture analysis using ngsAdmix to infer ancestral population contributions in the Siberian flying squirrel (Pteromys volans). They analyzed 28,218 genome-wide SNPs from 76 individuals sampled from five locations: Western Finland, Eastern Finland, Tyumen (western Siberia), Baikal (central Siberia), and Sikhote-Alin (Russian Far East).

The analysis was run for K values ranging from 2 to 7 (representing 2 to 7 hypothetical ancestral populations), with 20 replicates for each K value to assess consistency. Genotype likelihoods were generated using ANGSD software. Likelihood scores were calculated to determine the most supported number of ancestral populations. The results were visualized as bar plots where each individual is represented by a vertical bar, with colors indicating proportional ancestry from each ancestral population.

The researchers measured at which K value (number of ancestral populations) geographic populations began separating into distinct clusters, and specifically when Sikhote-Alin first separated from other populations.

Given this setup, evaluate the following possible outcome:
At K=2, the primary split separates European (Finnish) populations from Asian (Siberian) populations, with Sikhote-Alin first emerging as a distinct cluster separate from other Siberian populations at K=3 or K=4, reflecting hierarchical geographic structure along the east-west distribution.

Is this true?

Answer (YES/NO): NO